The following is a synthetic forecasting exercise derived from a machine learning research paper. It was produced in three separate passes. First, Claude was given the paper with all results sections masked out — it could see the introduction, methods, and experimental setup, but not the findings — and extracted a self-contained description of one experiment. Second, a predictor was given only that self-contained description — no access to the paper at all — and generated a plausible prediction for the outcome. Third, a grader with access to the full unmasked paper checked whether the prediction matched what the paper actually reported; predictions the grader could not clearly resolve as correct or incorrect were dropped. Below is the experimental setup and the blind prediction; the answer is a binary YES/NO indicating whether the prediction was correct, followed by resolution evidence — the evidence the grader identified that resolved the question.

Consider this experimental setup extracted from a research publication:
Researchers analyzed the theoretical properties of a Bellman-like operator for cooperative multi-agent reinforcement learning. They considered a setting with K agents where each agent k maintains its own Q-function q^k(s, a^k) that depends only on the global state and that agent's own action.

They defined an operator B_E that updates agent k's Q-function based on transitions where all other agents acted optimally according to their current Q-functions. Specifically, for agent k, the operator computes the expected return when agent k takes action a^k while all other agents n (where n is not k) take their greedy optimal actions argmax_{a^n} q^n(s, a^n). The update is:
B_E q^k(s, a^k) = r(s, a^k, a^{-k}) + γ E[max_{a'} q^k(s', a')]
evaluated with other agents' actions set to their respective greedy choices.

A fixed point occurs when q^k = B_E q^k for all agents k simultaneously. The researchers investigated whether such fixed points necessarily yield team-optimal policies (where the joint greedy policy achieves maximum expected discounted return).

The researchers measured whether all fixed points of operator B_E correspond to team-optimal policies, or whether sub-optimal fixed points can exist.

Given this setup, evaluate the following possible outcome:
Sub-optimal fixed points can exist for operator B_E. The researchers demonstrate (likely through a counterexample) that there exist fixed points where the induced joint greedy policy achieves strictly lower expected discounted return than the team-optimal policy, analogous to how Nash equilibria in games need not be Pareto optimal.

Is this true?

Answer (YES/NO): YES